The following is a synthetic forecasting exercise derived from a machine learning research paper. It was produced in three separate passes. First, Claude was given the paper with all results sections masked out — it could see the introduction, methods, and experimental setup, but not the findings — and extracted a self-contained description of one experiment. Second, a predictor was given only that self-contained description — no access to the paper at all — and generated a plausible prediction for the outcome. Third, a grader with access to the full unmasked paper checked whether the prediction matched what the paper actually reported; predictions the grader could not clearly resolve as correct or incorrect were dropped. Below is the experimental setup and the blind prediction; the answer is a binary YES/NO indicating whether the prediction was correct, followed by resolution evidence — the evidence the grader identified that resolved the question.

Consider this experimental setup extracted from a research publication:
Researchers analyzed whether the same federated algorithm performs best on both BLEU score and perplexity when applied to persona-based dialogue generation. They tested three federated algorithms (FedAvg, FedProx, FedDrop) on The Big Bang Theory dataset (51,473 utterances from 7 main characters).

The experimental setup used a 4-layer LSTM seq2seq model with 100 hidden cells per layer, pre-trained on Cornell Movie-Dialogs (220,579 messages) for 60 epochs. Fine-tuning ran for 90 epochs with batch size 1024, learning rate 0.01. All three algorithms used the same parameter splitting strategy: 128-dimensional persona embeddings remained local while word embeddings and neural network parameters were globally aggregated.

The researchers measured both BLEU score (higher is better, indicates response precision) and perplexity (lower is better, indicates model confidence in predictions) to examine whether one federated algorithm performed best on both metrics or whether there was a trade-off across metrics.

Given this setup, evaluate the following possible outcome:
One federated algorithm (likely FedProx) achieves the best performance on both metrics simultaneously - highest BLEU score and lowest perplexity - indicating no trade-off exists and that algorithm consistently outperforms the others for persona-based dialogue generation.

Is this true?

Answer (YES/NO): YES